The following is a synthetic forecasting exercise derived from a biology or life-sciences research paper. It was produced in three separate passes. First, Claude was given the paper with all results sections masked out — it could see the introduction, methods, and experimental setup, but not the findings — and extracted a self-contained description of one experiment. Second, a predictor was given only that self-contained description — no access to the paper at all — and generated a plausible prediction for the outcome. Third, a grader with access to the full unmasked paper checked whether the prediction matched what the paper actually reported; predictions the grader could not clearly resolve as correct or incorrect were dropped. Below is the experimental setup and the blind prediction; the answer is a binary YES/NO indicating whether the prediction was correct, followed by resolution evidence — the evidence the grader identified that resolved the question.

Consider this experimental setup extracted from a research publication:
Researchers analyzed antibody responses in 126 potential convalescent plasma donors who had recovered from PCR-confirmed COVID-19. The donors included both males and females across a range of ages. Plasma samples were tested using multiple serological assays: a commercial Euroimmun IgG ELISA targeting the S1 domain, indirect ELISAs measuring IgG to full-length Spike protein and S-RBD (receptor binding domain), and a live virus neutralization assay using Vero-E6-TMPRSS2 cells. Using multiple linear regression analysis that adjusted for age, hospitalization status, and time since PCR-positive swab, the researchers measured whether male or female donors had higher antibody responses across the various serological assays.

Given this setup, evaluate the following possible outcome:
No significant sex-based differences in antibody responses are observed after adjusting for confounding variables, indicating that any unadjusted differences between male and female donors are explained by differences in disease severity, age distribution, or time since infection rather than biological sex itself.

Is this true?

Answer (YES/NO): NO